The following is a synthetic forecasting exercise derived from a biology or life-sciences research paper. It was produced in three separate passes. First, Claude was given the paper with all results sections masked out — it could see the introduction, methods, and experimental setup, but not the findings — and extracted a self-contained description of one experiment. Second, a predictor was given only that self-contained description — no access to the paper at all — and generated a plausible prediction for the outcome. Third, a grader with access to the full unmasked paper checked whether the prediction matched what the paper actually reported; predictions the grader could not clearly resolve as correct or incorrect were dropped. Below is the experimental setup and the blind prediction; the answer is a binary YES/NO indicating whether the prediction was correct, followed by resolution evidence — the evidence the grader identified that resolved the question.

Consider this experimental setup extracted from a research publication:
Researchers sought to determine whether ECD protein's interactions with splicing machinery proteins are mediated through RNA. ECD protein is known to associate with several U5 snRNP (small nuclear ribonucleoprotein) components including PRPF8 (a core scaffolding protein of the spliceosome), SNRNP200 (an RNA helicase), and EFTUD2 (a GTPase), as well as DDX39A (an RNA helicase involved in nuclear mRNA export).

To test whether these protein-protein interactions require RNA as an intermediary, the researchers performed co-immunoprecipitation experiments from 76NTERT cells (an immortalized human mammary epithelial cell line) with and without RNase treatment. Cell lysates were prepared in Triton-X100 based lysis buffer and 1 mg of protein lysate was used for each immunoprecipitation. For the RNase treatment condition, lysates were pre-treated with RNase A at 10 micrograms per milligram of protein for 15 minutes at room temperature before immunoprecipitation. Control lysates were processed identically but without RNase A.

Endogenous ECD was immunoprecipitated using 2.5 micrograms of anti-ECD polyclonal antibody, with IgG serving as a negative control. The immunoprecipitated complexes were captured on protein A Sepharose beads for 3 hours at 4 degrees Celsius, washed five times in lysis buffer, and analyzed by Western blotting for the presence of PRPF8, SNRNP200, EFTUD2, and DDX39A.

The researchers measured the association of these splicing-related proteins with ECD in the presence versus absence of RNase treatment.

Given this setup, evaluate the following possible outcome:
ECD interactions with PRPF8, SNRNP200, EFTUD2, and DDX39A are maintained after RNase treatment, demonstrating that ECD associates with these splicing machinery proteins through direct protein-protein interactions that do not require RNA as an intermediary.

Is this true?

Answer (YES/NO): YES